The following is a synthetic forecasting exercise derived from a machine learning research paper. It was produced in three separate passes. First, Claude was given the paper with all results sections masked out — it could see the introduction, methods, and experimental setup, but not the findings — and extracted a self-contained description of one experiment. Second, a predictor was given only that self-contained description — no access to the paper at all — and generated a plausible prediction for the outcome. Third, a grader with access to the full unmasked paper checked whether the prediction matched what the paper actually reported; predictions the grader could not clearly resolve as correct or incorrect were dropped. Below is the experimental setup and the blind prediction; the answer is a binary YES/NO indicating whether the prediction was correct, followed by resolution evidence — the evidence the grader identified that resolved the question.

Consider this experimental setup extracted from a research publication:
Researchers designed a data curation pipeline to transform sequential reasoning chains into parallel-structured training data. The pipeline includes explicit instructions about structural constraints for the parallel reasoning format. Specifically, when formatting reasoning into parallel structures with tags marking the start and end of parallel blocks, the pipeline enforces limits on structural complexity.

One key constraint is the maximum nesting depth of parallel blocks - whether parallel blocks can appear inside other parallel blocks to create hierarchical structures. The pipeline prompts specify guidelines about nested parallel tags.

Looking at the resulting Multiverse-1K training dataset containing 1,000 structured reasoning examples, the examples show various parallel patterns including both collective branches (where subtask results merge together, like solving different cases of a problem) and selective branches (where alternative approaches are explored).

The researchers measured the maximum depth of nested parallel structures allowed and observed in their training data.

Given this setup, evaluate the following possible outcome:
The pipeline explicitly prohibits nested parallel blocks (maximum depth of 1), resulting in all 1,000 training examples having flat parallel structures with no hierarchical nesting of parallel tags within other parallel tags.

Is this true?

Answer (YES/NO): NO